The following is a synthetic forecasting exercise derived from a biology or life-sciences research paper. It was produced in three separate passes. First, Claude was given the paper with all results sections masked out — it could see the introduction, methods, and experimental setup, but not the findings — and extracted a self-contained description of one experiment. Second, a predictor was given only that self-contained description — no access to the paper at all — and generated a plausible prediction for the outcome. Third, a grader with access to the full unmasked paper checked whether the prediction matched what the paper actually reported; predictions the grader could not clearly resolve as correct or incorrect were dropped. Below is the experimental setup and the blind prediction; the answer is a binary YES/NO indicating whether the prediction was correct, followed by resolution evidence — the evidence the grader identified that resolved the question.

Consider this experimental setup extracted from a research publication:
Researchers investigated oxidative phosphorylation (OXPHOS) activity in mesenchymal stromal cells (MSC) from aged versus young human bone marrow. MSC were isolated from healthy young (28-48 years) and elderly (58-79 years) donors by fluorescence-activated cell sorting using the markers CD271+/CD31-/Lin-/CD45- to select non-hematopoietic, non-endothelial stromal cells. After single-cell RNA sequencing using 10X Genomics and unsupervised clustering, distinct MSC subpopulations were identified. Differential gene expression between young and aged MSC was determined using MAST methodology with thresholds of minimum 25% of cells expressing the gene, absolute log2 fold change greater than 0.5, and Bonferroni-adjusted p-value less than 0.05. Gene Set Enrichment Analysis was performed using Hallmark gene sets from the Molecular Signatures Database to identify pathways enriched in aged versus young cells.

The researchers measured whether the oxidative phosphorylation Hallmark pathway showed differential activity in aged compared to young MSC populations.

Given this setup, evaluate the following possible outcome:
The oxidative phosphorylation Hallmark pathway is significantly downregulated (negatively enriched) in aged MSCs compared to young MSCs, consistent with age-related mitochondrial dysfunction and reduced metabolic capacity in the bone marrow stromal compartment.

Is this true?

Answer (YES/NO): NO